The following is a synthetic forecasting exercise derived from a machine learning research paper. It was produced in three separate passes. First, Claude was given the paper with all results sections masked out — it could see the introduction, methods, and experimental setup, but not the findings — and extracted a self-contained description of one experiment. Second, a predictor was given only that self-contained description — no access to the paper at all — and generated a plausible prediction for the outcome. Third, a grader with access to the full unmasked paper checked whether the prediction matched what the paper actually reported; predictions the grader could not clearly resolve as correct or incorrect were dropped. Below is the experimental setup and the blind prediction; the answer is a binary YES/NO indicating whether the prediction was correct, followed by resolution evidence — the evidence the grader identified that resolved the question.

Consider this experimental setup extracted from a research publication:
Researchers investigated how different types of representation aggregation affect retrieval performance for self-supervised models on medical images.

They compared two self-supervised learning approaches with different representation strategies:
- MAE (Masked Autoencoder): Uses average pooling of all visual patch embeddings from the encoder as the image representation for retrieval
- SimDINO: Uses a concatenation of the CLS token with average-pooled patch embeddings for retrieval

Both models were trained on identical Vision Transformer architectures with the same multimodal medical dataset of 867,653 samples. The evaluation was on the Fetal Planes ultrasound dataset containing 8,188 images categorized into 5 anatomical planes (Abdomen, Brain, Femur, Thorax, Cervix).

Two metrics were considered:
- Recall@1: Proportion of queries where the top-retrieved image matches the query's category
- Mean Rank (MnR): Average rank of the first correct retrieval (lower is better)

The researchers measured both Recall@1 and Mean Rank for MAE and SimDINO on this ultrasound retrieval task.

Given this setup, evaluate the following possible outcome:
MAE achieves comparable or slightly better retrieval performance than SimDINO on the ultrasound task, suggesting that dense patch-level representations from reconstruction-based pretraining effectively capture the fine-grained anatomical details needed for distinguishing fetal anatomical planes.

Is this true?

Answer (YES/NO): NO